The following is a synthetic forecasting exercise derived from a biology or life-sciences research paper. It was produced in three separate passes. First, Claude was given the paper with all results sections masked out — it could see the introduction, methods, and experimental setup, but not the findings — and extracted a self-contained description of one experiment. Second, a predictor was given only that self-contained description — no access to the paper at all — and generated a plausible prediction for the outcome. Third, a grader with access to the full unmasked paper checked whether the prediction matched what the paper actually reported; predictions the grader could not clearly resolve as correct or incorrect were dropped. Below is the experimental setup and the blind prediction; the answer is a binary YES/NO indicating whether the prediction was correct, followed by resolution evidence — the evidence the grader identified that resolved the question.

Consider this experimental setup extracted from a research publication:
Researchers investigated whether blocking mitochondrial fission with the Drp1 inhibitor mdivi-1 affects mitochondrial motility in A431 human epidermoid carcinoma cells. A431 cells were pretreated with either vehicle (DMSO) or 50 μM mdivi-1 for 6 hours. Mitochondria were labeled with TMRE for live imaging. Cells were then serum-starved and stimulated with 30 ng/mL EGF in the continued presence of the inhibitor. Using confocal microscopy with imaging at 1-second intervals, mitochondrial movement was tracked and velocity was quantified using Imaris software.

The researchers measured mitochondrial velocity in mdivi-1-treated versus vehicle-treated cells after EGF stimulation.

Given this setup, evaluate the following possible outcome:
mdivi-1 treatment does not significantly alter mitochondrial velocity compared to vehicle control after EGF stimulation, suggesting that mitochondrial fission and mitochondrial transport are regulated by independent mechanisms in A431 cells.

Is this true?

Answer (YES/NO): NO